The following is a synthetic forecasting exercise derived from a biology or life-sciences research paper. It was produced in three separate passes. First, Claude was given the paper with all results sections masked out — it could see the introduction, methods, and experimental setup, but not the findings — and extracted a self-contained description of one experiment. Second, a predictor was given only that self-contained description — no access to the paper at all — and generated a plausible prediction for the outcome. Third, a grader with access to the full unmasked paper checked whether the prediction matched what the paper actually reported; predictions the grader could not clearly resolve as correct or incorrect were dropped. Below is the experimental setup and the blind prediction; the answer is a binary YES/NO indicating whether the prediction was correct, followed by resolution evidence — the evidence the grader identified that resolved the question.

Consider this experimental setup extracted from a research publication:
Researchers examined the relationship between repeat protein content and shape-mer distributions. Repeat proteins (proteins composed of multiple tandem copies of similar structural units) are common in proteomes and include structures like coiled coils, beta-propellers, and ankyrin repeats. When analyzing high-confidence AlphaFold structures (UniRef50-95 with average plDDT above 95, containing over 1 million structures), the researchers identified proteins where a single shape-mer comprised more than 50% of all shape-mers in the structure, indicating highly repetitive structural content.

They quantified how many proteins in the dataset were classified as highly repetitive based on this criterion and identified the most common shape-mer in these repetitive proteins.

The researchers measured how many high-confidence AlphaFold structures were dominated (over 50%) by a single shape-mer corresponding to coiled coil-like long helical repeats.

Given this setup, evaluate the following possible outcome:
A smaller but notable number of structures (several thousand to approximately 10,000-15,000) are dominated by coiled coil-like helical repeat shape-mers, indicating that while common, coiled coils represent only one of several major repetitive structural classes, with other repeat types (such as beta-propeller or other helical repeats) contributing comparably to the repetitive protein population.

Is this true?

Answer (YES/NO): NO